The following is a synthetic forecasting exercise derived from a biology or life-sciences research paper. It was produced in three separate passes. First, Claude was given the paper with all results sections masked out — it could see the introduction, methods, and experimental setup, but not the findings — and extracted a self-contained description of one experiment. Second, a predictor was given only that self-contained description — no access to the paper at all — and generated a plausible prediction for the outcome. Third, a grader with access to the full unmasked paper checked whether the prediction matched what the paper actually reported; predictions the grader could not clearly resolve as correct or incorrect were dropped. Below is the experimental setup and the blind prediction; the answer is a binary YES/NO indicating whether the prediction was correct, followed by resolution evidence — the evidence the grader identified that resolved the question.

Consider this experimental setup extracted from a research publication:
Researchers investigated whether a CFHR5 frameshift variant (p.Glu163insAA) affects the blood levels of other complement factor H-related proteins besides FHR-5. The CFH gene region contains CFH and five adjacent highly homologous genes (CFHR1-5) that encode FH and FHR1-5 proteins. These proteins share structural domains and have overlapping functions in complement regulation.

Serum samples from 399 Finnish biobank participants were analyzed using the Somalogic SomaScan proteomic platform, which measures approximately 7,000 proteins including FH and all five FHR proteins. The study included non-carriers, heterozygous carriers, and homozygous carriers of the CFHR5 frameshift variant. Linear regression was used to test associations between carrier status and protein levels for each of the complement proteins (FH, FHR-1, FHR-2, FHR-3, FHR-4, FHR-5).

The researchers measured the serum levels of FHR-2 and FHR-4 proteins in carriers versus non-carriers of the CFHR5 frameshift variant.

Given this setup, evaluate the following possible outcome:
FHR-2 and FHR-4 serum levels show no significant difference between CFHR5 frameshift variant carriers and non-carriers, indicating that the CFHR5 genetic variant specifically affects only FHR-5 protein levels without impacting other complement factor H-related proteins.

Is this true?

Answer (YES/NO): NO